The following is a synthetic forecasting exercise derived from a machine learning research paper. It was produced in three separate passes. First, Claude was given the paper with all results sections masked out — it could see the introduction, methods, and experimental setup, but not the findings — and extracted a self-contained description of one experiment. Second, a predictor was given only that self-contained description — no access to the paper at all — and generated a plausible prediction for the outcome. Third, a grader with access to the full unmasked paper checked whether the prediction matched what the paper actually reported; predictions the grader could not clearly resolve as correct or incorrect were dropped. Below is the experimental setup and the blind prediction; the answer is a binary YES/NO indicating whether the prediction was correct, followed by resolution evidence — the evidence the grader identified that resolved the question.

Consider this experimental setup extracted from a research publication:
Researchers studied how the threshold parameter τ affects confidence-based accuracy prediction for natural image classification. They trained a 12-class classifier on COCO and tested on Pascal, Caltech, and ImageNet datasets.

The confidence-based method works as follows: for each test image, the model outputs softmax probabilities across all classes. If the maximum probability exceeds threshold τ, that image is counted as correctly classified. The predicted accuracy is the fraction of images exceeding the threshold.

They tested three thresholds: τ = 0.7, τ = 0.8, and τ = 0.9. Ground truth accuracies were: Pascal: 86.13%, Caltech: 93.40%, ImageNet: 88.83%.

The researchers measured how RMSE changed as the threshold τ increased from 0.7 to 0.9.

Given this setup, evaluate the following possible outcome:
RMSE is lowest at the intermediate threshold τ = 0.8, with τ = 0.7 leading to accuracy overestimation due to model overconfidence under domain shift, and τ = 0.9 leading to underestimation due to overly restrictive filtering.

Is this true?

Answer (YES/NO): NO